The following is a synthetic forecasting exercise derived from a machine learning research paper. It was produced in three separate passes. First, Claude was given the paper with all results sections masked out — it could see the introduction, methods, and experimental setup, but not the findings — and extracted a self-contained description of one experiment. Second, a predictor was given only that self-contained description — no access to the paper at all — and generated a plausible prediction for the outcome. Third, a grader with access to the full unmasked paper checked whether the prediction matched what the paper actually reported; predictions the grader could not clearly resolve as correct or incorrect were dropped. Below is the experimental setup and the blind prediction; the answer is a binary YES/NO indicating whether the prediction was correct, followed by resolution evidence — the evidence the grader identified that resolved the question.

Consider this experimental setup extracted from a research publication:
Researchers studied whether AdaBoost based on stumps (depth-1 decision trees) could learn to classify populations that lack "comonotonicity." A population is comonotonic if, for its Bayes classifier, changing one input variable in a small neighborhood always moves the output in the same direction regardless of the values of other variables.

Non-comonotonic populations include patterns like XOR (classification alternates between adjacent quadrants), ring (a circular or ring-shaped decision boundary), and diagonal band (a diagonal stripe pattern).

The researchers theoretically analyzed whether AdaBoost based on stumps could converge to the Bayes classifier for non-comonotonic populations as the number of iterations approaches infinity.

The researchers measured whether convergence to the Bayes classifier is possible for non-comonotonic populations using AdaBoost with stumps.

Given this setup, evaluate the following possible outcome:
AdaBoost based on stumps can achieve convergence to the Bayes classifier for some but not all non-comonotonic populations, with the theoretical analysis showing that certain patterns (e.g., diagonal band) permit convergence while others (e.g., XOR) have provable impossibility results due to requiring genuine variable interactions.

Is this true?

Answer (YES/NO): NO